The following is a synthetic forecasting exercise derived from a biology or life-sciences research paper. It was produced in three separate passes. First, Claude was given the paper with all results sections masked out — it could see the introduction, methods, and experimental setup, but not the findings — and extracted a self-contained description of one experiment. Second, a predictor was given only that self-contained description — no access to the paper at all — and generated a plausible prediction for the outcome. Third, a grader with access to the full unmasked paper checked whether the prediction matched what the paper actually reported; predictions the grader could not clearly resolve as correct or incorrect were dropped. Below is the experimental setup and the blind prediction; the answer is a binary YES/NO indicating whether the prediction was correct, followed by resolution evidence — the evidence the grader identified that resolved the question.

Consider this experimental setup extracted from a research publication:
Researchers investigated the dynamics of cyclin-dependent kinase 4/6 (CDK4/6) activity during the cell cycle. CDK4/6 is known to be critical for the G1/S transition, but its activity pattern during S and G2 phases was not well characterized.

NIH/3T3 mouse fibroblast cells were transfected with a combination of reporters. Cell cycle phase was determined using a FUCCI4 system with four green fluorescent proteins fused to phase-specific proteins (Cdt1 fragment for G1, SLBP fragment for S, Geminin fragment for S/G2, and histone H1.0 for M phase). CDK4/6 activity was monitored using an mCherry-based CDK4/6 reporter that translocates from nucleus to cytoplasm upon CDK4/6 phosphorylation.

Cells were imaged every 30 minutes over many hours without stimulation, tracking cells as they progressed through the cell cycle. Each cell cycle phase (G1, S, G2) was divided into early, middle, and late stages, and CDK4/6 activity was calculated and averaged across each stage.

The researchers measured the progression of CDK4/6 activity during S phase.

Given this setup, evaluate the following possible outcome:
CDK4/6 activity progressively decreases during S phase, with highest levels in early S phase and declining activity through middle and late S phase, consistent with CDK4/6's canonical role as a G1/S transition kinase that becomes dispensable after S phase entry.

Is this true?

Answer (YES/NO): NO